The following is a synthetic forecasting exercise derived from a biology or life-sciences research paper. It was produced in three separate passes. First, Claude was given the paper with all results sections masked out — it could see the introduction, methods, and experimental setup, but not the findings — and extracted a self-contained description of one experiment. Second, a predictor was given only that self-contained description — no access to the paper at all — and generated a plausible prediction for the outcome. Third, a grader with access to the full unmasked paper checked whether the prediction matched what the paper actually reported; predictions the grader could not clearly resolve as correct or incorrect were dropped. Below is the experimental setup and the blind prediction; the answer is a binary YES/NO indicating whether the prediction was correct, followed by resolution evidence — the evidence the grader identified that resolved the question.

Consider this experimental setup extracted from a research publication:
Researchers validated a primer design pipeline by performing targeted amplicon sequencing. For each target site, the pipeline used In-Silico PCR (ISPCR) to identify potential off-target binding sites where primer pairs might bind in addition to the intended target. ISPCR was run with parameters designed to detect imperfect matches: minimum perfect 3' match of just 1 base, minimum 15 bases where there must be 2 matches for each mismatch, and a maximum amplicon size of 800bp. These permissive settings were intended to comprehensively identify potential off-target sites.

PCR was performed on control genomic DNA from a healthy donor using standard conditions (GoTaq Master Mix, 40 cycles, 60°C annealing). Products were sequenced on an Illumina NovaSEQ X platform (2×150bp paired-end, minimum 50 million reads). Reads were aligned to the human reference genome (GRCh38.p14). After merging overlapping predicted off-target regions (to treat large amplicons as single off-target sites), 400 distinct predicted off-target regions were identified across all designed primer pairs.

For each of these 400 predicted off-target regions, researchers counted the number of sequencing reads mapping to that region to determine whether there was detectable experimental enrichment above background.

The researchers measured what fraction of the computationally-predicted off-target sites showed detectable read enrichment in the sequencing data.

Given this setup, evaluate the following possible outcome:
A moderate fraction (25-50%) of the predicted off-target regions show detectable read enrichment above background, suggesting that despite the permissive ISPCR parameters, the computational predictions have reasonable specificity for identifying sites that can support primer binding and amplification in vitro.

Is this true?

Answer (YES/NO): YES